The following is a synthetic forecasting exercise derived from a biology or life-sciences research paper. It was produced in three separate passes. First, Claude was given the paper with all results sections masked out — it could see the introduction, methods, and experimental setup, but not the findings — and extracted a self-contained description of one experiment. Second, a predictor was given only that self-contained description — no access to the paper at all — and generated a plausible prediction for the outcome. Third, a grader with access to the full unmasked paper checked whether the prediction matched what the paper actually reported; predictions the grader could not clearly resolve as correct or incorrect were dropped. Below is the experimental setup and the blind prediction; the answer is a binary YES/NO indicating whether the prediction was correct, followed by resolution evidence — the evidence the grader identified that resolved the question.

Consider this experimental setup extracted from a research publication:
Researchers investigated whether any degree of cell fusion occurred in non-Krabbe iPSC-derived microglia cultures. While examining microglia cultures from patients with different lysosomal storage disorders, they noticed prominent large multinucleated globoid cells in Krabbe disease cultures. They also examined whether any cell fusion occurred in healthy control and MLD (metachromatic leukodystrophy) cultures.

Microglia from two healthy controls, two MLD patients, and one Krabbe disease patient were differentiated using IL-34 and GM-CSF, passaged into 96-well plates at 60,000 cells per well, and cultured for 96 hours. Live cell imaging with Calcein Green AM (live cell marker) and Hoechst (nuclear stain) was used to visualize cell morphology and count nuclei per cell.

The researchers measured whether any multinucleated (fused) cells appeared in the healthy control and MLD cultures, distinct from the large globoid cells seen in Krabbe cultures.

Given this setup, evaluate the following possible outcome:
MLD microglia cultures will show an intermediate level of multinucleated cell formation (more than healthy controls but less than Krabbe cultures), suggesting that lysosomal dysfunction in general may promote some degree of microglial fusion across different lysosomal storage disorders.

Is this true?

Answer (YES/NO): NO